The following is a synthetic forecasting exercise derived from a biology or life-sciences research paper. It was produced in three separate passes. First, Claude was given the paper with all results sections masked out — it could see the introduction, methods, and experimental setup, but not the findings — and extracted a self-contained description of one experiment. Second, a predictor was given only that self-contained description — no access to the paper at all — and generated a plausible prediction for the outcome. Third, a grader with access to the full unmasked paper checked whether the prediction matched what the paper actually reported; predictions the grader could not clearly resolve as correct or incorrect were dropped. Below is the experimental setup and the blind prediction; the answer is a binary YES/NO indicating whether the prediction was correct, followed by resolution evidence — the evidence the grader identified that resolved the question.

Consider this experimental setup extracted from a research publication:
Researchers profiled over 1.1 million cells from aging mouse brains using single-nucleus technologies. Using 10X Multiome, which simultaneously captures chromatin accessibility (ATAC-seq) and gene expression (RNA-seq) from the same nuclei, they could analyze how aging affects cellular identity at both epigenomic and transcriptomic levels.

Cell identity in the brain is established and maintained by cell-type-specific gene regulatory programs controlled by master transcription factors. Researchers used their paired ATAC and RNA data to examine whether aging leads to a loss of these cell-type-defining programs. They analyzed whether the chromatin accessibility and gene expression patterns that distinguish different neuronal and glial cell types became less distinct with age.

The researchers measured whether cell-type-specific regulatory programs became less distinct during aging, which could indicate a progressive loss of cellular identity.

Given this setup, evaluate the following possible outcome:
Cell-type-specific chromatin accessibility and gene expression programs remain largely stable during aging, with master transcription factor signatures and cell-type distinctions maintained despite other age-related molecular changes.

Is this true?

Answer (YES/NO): NO